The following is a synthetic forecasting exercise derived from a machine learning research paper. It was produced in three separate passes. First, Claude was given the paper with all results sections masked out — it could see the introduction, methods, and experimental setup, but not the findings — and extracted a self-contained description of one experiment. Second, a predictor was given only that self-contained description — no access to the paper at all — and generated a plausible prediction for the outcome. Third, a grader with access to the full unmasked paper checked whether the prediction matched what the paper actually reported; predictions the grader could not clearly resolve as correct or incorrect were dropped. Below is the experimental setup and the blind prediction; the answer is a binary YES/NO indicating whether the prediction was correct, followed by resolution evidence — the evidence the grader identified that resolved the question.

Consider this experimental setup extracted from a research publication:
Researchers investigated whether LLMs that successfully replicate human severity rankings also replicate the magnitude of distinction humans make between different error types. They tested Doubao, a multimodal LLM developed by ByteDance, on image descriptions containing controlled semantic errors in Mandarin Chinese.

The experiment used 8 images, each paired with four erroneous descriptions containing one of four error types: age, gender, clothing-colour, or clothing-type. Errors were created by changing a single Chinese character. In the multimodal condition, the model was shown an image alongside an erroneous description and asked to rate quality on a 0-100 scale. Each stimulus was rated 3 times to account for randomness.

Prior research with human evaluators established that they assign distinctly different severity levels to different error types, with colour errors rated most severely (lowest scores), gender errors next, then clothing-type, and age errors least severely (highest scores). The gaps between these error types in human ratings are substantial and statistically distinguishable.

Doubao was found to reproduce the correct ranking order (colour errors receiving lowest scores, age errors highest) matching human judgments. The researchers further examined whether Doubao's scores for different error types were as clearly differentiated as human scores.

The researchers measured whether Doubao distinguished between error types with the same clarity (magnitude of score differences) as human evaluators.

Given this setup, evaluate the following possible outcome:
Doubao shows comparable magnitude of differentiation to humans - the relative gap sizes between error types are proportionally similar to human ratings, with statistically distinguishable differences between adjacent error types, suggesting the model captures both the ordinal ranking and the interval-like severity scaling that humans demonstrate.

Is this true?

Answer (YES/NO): NO